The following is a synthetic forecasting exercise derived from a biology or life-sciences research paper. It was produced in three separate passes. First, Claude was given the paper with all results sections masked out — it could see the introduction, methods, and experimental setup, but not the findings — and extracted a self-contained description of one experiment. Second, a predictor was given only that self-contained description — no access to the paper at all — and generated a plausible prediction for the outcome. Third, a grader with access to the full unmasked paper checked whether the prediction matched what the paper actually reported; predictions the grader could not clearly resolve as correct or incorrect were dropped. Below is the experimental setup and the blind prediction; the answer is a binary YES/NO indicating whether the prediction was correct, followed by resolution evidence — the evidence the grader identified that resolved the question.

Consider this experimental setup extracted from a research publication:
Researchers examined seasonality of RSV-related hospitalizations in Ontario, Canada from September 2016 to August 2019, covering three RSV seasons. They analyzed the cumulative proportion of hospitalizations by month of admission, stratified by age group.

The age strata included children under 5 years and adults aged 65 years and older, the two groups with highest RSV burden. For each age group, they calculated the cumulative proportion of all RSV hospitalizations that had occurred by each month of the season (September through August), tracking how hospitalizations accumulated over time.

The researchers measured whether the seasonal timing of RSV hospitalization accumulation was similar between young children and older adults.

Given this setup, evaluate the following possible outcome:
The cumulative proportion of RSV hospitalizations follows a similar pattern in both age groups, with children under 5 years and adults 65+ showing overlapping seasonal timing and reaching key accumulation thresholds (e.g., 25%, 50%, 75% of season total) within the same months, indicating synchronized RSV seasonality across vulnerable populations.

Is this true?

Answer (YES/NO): NO